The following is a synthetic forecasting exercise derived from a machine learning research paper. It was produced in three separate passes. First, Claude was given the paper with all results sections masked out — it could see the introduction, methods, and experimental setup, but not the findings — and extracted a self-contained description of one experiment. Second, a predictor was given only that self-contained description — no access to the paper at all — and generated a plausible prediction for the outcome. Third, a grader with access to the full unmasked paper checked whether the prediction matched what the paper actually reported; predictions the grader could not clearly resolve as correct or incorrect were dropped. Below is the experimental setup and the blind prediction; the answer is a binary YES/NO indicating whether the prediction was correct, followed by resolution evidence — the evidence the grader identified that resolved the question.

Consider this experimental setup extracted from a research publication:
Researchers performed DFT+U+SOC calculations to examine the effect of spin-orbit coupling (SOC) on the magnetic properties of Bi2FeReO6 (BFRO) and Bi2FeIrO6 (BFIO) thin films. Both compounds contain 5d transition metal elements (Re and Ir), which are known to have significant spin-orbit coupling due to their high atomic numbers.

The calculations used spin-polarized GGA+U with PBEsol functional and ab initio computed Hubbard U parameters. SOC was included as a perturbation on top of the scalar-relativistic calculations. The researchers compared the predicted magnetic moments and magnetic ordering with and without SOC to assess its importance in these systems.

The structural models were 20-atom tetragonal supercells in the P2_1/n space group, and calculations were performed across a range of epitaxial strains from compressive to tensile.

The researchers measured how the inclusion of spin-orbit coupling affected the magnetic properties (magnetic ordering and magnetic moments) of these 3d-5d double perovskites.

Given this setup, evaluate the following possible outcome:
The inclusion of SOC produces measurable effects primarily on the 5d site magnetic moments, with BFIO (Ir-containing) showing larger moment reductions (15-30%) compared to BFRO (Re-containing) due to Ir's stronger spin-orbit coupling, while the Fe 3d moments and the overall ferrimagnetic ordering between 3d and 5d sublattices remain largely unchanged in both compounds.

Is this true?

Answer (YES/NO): NO